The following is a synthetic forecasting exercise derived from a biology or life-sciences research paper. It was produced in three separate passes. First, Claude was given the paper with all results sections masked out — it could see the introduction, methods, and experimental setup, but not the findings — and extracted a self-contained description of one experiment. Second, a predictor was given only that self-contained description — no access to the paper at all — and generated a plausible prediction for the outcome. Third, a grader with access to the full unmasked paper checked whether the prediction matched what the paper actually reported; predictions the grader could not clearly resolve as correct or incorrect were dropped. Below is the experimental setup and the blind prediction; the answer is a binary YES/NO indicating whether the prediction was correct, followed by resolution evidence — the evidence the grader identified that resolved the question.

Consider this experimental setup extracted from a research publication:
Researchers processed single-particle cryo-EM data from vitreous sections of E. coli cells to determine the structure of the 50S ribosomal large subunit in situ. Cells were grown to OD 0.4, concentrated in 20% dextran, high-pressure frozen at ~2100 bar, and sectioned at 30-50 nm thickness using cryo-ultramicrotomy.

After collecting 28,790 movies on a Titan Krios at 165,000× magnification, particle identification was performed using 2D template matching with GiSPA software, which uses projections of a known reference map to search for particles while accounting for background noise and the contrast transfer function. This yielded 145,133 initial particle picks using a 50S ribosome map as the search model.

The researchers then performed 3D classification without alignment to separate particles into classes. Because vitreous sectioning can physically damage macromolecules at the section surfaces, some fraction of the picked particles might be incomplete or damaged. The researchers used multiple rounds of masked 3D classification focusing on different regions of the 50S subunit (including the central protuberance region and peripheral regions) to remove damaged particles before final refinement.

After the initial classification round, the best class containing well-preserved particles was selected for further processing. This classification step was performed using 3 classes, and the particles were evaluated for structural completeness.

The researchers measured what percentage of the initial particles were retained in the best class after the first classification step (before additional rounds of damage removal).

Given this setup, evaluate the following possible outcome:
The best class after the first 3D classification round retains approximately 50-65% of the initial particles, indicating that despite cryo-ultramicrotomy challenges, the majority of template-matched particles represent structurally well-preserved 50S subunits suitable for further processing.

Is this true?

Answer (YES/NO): NO